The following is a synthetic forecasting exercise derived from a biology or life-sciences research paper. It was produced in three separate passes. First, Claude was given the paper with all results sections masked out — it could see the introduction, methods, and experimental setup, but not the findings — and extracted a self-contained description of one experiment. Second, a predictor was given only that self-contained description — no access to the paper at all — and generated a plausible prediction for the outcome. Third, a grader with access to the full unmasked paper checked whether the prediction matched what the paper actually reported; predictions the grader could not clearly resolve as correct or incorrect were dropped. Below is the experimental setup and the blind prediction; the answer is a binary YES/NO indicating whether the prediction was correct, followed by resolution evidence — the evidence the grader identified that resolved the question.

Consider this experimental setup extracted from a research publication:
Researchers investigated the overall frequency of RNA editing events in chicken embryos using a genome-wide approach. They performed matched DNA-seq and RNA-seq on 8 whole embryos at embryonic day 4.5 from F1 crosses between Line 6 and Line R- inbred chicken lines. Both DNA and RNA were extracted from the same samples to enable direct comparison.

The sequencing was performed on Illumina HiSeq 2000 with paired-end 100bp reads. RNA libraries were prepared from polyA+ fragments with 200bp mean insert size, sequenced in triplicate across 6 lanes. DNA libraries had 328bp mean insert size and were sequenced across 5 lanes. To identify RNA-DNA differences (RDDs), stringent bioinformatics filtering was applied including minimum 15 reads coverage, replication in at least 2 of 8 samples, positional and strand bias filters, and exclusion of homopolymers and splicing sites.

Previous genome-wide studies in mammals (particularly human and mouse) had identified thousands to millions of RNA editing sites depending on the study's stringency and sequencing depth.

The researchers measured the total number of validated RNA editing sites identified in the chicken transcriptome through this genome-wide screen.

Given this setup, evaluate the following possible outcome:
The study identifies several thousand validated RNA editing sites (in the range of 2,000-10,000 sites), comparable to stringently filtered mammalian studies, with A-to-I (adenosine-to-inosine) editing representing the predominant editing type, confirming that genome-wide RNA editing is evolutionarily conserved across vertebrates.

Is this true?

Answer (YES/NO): NO